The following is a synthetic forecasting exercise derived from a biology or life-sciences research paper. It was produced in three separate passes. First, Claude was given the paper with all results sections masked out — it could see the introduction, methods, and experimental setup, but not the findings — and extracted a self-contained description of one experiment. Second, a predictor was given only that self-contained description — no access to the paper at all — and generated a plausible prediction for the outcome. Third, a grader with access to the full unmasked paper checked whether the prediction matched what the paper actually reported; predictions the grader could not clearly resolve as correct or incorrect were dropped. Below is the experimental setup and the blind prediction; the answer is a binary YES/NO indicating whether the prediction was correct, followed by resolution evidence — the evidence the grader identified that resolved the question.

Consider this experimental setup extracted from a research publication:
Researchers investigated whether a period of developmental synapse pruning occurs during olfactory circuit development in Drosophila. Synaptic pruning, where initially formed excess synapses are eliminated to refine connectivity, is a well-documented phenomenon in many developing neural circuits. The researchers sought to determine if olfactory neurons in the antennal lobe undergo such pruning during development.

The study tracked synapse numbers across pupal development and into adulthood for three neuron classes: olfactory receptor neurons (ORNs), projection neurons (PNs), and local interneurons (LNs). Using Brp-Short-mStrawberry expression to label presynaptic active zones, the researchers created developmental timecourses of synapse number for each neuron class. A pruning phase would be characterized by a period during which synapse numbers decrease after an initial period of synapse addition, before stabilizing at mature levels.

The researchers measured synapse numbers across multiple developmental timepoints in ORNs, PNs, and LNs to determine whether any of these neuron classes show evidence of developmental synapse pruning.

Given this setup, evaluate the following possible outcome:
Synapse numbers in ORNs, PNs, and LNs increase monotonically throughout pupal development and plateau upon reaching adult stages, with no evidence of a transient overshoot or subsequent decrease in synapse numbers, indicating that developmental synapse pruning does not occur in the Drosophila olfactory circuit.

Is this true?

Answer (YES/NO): NO